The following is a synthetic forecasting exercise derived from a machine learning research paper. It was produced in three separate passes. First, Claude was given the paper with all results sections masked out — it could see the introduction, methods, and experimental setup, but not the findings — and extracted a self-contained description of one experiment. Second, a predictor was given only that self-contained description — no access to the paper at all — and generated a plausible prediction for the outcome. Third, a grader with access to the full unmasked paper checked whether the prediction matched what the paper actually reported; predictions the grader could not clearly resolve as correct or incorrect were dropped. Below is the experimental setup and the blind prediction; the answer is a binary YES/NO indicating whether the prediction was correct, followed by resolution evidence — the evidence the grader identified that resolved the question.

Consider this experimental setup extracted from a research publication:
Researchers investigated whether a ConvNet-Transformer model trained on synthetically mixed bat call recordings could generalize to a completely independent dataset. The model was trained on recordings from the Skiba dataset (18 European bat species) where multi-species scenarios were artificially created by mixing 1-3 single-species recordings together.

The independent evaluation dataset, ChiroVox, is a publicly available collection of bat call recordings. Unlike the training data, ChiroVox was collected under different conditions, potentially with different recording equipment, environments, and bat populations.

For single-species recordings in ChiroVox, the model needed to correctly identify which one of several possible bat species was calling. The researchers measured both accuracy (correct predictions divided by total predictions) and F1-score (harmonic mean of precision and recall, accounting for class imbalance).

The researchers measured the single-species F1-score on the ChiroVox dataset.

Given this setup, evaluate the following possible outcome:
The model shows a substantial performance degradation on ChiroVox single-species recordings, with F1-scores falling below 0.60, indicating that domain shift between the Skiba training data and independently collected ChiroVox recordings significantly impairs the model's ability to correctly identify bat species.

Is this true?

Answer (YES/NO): YES